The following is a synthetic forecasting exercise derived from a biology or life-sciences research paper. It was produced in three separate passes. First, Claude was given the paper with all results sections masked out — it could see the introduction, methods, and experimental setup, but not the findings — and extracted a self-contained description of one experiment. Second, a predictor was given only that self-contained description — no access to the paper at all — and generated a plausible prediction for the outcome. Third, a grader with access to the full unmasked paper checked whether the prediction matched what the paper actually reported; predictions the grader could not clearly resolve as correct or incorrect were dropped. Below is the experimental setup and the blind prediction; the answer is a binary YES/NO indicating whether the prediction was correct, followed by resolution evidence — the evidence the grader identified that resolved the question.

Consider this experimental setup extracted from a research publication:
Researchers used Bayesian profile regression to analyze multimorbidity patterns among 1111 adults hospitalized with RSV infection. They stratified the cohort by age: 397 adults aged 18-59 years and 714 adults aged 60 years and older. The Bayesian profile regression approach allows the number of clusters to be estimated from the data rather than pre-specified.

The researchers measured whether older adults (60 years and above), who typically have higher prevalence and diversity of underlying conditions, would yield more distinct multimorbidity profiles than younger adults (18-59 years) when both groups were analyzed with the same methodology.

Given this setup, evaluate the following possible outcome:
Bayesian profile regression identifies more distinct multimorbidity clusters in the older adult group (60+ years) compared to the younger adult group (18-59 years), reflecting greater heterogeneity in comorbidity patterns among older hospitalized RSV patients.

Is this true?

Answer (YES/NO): YES